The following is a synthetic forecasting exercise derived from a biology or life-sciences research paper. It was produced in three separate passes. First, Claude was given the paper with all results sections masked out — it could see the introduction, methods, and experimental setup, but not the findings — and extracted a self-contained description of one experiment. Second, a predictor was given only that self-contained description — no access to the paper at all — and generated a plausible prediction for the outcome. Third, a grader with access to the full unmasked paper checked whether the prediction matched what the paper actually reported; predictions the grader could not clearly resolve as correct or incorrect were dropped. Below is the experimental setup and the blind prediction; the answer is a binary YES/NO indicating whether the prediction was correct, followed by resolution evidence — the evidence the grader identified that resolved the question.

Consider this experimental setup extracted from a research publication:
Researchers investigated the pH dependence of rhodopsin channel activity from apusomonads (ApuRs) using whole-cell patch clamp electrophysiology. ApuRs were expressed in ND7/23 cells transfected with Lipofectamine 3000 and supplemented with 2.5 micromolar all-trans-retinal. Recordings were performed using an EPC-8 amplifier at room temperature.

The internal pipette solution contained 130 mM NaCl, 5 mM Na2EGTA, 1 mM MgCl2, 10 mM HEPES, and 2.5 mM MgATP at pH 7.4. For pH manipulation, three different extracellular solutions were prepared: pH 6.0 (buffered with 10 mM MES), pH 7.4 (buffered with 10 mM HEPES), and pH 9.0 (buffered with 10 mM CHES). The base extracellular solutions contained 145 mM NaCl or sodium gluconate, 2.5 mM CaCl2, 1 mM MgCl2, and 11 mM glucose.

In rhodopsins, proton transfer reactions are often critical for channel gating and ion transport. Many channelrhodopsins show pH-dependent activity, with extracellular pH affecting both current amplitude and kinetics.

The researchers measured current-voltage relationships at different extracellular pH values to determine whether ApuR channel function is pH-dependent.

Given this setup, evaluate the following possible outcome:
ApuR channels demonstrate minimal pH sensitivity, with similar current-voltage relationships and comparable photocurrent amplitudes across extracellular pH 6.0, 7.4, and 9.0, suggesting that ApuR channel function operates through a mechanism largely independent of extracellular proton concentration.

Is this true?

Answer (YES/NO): NO